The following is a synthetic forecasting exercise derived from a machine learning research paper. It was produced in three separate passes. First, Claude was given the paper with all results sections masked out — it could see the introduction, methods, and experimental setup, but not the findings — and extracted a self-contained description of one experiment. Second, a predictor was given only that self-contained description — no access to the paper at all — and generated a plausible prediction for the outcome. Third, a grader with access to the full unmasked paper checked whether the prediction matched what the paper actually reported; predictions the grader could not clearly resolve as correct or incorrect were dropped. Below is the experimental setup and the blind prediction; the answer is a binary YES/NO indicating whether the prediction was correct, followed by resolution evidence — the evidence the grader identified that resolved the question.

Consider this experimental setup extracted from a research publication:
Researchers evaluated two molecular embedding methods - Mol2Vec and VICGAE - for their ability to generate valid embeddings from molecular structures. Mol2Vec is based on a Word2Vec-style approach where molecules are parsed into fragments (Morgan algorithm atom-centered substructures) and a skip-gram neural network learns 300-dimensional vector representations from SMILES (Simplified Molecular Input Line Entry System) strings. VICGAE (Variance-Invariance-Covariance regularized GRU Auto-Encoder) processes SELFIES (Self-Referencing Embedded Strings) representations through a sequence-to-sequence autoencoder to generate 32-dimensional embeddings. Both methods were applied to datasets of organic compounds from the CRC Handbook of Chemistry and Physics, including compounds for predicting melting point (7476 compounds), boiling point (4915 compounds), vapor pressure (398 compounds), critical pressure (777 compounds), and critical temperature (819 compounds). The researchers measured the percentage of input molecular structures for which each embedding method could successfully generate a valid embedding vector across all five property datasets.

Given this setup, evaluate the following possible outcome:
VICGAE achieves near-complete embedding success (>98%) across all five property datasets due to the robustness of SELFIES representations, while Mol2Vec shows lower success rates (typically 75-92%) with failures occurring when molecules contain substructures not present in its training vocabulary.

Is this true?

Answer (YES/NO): NO